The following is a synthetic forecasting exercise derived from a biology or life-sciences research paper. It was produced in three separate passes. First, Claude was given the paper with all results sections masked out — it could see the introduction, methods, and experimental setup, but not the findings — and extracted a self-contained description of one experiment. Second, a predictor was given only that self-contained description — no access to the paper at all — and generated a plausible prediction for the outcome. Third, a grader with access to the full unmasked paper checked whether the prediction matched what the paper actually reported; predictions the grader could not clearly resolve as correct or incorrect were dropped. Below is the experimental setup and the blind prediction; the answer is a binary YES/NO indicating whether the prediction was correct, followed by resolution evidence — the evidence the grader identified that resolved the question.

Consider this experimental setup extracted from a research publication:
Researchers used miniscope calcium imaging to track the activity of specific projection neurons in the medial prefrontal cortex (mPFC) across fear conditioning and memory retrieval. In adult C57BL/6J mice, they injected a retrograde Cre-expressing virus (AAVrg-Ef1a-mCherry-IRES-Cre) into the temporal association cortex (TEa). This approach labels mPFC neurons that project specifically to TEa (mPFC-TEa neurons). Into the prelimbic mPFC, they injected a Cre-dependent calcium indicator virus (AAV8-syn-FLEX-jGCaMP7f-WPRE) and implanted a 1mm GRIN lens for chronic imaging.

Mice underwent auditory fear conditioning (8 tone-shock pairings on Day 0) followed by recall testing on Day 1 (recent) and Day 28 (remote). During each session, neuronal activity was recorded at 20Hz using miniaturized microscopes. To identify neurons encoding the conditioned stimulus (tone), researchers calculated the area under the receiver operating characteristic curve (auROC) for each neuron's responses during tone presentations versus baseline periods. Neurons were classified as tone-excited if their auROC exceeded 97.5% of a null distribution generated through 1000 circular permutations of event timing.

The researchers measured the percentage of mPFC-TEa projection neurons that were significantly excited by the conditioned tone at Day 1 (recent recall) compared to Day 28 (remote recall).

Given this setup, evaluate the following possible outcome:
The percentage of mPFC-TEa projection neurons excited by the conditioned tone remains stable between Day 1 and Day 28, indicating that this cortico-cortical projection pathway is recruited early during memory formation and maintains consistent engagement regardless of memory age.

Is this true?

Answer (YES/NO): NO